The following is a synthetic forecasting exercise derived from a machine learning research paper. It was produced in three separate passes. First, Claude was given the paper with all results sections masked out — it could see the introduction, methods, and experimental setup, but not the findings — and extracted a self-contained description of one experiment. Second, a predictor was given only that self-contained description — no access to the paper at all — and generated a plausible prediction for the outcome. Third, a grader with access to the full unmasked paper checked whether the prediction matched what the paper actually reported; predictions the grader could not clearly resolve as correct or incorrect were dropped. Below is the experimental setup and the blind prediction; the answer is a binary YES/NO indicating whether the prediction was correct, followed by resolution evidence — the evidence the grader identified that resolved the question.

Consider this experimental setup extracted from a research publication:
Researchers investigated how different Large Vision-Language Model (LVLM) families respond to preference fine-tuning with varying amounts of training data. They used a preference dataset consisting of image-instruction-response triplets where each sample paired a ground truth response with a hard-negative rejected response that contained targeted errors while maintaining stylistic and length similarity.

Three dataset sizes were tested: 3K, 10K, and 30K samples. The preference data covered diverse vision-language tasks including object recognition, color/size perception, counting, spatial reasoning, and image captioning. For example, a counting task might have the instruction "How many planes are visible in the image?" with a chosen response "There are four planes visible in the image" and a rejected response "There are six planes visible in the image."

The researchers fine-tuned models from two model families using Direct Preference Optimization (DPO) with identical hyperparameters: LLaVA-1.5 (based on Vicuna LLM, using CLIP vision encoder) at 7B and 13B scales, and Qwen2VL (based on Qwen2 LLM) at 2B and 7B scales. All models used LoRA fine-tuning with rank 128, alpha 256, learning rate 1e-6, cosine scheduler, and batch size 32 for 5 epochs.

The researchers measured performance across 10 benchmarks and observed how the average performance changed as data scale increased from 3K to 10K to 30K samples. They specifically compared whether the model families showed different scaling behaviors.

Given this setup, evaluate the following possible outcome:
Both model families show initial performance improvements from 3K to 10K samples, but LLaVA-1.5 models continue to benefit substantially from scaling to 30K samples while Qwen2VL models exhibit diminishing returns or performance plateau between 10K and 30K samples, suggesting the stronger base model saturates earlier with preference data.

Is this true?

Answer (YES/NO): NO